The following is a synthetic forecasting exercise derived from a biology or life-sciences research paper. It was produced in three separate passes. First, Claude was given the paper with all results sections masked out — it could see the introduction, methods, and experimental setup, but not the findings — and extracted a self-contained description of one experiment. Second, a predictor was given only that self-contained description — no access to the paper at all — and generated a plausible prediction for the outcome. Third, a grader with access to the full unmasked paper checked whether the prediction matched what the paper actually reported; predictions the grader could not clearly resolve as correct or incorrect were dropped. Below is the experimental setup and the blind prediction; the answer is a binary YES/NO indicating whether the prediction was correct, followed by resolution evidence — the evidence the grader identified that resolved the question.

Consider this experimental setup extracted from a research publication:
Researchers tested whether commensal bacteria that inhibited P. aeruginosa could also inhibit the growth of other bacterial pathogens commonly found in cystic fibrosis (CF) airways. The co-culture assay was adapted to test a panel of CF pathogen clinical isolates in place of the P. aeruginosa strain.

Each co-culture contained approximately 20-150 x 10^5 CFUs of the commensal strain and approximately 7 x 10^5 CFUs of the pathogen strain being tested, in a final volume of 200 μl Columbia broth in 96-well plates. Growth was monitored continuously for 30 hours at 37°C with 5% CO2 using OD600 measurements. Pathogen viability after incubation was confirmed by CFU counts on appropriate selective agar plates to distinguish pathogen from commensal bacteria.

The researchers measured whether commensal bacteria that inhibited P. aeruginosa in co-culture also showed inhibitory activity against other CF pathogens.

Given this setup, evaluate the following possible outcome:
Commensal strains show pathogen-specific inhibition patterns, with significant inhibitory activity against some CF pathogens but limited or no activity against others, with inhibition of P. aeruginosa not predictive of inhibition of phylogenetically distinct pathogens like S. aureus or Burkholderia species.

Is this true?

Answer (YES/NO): NO